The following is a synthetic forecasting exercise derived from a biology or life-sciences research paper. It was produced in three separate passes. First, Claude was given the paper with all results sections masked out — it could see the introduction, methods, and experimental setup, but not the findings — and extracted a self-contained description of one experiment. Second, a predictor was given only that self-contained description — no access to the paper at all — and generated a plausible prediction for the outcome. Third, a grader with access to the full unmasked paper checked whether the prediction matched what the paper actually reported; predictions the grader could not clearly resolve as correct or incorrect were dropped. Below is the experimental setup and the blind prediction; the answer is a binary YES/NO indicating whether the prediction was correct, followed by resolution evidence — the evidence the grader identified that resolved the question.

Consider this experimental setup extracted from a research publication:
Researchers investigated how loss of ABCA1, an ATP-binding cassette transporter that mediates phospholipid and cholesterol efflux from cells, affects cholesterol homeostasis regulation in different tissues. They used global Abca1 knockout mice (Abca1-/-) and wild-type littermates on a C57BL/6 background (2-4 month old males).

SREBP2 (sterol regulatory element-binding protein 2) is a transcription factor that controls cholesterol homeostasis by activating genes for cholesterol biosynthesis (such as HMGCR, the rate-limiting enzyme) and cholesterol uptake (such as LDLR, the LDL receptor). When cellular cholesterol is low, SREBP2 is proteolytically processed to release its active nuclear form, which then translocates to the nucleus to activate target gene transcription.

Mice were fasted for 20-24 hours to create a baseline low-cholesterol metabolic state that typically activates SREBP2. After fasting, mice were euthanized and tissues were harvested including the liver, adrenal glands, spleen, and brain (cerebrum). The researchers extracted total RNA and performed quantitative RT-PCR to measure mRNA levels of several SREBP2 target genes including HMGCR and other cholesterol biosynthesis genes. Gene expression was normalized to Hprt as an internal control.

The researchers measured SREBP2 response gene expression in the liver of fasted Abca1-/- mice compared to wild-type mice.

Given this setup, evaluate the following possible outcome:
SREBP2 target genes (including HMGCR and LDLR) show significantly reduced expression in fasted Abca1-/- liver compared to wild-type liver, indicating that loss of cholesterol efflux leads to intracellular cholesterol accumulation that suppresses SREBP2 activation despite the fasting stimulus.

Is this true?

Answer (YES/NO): NO